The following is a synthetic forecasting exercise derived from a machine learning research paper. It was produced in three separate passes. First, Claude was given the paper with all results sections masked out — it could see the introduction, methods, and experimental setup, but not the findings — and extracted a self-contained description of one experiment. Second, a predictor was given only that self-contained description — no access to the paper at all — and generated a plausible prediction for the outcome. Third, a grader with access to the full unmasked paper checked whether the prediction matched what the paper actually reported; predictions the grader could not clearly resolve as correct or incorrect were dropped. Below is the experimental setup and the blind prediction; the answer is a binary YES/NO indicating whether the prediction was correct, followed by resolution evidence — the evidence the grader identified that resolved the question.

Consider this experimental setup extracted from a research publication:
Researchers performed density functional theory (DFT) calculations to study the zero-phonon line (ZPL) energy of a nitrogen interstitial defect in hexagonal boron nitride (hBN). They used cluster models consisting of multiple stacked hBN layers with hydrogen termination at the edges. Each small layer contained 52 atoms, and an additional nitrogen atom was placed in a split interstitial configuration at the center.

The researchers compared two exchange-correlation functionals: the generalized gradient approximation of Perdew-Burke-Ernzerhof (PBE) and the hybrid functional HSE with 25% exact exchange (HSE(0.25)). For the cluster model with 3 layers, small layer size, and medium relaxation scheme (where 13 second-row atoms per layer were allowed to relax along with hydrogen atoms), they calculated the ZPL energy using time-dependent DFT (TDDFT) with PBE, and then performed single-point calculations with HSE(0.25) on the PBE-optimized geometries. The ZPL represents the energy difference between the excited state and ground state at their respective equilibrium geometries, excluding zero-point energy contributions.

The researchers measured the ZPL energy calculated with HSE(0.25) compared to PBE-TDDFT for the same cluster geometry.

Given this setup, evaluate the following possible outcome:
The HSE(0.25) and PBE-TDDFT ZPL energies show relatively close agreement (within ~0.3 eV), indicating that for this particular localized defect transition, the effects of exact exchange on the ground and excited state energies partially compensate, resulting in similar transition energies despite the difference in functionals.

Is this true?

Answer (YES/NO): NO